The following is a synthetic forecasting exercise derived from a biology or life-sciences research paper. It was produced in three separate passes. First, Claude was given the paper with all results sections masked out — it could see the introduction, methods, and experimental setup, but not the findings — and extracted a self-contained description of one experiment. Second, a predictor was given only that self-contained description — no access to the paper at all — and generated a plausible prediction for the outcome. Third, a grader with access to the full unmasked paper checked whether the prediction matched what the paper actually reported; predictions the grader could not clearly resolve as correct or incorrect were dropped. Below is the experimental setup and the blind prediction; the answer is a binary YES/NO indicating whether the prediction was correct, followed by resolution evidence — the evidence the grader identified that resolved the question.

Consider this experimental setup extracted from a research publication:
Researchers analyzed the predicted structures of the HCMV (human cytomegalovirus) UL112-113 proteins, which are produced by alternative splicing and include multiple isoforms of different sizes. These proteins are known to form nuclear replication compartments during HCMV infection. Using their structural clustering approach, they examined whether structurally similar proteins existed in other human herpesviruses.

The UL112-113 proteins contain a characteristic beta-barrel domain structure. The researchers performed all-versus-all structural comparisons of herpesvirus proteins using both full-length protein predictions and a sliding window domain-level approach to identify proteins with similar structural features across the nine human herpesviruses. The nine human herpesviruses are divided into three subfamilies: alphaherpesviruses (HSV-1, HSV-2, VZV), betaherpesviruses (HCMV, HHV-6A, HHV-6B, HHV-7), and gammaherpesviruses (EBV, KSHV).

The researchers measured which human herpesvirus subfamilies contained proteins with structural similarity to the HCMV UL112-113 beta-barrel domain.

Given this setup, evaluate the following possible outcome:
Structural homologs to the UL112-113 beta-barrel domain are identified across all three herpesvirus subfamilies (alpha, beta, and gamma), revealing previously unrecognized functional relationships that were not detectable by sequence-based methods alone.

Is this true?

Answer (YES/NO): NO